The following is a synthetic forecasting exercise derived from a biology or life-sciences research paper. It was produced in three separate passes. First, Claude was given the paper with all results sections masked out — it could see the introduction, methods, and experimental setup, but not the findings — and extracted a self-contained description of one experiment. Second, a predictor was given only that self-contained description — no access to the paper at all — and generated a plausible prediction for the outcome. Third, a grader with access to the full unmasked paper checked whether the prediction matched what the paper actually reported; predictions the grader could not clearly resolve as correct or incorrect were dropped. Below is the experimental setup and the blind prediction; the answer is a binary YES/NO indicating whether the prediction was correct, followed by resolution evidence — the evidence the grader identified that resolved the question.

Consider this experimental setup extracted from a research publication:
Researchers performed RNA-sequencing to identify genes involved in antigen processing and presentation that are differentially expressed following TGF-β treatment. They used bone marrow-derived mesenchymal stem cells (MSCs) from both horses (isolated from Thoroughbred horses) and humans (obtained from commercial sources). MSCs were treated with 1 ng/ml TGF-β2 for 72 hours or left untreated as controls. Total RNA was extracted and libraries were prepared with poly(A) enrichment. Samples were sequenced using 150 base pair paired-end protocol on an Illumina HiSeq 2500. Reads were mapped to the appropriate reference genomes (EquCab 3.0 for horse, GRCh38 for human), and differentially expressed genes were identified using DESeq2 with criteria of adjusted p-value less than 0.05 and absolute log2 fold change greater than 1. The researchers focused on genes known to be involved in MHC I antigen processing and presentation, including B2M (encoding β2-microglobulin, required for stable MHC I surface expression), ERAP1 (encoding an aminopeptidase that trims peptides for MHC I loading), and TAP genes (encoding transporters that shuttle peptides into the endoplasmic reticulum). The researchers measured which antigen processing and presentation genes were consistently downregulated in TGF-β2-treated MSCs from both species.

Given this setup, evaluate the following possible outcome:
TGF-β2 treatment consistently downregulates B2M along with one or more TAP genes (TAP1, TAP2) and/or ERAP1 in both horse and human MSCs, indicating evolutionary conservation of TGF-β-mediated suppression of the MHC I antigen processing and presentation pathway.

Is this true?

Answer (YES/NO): YES